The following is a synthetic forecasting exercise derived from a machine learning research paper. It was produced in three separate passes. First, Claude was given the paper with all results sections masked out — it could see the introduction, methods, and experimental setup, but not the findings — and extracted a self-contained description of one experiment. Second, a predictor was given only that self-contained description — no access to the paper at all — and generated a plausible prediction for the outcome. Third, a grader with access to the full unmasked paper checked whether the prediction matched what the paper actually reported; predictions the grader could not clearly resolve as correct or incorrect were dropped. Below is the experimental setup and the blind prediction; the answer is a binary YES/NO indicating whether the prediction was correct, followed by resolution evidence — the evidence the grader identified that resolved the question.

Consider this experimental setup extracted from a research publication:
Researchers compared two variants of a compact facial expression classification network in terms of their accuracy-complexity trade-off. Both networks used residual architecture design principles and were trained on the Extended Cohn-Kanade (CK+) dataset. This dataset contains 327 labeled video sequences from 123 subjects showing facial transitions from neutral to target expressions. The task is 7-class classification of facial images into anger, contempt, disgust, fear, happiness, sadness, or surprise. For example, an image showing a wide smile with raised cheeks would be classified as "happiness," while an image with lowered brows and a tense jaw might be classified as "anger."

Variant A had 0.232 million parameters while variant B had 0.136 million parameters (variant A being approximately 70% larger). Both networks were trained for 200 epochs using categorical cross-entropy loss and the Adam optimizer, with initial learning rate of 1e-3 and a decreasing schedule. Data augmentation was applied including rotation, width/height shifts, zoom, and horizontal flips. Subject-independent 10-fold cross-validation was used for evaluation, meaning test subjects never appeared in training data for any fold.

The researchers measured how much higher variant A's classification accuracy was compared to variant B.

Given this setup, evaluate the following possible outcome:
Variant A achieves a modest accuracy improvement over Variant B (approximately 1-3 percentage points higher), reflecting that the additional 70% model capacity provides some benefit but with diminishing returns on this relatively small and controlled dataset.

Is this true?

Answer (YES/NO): NO